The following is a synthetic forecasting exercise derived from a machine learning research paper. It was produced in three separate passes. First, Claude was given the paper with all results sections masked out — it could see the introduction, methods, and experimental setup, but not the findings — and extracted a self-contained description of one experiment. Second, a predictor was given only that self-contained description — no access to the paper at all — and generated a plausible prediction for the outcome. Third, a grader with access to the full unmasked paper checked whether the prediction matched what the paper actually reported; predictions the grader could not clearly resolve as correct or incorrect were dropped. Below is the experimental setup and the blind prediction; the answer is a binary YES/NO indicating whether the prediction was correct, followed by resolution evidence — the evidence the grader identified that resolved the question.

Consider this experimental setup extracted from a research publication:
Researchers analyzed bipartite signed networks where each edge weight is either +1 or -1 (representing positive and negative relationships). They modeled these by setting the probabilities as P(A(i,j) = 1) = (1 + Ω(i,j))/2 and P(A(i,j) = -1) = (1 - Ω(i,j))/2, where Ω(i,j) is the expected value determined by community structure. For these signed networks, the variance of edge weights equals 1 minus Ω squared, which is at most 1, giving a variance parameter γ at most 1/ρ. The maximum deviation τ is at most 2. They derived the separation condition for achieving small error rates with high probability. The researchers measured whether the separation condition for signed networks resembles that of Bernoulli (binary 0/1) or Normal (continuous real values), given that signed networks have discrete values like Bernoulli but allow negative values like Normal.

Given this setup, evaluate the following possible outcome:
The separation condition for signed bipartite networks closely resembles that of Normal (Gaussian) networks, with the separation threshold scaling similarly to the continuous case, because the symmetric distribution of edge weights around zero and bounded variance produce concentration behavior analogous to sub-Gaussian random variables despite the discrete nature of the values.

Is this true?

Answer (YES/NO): YES